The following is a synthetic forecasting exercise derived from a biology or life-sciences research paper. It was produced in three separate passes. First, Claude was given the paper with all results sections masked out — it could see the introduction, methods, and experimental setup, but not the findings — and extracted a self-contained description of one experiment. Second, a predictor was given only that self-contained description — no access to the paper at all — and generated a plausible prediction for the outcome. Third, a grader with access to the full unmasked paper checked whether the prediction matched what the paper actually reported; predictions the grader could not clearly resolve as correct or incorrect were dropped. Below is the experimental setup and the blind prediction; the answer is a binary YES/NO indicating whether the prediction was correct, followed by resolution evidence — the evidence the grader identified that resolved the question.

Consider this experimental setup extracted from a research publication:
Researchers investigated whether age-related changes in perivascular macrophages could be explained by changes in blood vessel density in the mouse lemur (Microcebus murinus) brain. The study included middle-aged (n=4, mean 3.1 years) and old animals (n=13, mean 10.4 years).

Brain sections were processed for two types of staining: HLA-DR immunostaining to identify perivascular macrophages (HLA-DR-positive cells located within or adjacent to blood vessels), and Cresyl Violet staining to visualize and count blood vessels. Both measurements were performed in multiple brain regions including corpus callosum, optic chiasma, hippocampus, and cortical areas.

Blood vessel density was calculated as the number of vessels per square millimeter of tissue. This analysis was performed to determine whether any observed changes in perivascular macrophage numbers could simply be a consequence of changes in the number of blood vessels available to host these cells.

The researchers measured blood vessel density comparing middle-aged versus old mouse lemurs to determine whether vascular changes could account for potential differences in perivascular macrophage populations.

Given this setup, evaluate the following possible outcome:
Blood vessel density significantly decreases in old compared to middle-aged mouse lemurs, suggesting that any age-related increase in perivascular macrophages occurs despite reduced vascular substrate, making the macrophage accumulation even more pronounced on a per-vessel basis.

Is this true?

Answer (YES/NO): NO